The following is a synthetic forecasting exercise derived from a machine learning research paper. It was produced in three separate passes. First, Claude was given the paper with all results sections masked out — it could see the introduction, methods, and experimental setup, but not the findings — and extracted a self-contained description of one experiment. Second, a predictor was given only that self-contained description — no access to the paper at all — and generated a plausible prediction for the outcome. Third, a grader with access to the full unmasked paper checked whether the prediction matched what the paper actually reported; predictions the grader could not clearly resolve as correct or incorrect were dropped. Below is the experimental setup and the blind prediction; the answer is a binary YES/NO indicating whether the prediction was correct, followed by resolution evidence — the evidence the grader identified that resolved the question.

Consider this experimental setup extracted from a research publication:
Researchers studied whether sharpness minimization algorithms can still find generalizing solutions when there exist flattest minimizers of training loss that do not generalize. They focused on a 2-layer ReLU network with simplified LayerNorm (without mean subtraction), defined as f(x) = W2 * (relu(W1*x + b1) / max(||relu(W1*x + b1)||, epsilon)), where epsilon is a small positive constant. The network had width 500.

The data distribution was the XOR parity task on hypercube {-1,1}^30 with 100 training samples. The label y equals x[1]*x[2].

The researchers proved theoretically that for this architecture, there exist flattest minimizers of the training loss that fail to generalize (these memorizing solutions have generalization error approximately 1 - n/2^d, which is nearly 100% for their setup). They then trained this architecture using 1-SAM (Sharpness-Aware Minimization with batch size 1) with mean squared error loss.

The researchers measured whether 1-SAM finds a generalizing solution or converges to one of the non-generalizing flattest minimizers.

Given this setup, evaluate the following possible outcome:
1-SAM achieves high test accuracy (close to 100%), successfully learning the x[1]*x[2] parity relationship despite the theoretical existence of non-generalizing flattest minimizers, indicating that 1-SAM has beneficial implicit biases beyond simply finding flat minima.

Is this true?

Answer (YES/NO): YES